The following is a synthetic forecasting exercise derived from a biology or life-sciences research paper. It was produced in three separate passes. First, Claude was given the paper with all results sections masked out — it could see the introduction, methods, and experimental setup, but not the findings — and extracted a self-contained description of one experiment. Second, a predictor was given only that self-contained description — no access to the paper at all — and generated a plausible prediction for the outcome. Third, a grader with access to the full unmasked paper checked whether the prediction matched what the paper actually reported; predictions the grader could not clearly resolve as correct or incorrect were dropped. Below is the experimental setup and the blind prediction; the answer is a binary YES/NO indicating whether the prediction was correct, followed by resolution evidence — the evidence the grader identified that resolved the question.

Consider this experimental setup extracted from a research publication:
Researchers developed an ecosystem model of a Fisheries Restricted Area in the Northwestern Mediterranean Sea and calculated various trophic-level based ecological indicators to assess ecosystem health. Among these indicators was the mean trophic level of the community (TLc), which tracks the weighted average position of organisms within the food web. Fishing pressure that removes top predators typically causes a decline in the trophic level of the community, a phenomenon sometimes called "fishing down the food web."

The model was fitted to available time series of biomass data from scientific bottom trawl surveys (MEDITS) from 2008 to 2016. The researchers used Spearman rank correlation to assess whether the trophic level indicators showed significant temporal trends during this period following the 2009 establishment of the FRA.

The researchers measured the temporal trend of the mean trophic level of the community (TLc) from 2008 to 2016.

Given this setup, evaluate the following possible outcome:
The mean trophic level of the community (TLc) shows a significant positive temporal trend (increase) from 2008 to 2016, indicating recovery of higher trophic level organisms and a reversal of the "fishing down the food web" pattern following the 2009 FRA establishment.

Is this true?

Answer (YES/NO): NO